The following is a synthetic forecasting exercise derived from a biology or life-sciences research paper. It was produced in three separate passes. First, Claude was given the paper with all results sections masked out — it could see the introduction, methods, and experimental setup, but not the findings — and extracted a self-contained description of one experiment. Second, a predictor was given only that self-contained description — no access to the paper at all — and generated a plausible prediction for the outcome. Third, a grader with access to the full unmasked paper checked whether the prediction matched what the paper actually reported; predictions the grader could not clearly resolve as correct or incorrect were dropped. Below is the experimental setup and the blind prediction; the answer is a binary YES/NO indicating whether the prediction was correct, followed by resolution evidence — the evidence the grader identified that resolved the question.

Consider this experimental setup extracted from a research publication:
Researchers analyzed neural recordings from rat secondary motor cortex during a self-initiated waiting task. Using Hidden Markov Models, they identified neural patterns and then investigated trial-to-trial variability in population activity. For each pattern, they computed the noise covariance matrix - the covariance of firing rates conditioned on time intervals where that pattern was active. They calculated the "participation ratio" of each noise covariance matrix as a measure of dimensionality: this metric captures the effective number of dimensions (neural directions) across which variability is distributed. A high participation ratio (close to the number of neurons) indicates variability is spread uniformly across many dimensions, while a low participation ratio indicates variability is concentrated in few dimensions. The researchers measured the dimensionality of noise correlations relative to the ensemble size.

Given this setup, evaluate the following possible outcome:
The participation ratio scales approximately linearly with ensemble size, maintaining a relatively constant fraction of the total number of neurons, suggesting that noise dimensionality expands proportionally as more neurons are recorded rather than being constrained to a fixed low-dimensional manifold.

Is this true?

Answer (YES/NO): NO